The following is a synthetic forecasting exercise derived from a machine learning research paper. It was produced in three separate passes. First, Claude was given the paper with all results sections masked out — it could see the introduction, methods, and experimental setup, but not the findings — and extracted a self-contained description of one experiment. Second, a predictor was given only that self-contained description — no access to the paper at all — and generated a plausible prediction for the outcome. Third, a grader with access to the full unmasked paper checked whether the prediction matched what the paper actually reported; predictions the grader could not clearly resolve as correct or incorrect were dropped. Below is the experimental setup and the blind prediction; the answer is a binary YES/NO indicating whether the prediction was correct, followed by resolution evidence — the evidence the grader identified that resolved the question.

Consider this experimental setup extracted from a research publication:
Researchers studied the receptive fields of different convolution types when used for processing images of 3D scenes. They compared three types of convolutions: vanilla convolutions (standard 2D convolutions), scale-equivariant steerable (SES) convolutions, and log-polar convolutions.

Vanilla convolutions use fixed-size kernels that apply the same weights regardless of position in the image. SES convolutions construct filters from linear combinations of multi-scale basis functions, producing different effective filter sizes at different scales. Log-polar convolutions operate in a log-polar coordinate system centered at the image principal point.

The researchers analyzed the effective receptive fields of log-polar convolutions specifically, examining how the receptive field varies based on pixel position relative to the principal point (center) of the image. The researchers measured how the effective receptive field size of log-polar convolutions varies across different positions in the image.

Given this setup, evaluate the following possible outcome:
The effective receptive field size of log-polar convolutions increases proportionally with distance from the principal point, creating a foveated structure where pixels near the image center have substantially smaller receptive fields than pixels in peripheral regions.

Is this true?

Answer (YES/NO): NO